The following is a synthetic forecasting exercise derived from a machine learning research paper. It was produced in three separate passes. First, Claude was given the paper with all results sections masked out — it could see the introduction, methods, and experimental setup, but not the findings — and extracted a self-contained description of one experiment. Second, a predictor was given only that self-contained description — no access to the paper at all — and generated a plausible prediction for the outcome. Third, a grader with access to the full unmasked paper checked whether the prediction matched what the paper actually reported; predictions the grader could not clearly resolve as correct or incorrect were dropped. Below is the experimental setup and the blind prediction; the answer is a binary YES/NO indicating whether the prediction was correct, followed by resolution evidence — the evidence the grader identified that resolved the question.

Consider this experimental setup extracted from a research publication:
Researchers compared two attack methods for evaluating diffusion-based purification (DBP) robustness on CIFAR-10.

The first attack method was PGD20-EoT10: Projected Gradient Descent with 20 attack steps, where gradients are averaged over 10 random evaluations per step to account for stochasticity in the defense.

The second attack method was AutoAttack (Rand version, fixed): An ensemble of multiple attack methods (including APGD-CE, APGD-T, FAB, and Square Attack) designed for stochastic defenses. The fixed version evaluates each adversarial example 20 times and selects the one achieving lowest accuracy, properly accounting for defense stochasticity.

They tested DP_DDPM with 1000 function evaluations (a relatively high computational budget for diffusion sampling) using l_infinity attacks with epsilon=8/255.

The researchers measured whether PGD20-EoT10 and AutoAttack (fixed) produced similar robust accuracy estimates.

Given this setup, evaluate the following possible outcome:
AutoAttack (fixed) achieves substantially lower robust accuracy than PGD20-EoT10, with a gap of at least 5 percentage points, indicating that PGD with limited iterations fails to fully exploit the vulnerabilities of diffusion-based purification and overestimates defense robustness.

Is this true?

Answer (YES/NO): NO